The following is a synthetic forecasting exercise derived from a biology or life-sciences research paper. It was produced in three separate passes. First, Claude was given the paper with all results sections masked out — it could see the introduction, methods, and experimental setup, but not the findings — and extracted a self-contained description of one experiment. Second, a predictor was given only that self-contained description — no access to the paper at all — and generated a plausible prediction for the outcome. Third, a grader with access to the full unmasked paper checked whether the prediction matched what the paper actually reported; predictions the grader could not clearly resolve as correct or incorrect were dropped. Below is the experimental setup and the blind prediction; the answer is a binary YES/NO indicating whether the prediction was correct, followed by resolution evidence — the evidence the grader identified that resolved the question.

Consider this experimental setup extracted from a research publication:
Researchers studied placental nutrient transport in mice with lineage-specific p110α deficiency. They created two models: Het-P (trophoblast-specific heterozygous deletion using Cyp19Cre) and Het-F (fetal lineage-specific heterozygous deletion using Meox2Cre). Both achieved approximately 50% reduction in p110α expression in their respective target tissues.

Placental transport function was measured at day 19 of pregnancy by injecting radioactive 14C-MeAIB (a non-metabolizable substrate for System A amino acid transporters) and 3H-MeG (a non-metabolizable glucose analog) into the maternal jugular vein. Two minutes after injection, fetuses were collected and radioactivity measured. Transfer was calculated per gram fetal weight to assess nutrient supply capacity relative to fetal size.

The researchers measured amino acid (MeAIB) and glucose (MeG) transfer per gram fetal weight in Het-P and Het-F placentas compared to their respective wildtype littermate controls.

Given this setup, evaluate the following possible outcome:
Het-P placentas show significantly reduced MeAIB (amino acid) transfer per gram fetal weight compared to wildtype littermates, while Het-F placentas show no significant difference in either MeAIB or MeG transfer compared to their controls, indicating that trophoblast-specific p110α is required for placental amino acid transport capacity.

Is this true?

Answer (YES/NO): NO